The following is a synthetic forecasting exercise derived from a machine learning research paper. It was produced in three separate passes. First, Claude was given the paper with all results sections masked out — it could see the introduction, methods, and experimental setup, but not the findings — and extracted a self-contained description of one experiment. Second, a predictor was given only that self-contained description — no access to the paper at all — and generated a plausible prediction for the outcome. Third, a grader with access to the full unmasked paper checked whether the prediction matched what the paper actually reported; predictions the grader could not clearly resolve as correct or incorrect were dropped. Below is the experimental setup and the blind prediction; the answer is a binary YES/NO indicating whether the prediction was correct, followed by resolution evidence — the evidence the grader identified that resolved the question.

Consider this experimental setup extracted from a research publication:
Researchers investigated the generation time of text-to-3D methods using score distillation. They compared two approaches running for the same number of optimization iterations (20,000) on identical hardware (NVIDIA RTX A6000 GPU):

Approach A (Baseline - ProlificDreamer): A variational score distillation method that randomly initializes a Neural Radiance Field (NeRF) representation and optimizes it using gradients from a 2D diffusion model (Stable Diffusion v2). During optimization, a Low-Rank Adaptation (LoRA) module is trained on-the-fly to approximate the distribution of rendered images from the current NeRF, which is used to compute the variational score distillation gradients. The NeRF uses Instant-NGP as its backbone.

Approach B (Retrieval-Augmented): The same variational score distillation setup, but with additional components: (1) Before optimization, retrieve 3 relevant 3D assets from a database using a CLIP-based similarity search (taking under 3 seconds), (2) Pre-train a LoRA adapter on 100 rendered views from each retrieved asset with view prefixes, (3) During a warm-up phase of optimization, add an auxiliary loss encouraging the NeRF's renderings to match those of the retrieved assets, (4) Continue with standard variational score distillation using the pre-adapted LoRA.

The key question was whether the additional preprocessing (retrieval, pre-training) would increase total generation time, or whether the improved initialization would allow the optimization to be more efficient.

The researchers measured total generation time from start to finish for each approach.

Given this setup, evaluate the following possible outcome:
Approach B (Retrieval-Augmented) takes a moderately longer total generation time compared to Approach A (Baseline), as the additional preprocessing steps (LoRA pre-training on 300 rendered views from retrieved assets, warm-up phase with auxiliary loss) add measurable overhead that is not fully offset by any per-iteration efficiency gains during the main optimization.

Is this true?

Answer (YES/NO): NO